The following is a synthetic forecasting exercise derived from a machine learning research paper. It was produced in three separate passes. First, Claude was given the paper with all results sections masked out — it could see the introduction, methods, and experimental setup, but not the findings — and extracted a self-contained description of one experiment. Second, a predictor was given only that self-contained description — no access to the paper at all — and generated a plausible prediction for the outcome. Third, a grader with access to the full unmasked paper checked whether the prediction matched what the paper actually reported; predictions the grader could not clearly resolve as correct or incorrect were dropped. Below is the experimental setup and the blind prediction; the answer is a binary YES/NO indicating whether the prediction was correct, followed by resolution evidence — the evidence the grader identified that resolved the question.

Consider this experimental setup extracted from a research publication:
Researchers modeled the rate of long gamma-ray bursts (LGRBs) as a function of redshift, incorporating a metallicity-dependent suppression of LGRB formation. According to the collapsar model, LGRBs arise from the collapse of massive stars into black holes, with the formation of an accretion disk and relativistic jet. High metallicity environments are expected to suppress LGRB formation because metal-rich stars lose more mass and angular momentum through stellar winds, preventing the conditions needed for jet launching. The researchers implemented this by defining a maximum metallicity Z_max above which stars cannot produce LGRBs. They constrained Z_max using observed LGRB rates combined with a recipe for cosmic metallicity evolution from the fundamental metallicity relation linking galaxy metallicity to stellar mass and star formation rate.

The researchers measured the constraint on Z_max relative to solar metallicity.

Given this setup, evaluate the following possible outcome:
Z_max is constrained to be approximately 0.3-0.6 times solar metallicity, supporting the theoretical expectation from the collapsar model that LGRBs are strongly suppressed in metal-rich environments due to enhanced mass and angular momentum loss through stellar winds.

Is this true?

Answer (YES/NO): NO